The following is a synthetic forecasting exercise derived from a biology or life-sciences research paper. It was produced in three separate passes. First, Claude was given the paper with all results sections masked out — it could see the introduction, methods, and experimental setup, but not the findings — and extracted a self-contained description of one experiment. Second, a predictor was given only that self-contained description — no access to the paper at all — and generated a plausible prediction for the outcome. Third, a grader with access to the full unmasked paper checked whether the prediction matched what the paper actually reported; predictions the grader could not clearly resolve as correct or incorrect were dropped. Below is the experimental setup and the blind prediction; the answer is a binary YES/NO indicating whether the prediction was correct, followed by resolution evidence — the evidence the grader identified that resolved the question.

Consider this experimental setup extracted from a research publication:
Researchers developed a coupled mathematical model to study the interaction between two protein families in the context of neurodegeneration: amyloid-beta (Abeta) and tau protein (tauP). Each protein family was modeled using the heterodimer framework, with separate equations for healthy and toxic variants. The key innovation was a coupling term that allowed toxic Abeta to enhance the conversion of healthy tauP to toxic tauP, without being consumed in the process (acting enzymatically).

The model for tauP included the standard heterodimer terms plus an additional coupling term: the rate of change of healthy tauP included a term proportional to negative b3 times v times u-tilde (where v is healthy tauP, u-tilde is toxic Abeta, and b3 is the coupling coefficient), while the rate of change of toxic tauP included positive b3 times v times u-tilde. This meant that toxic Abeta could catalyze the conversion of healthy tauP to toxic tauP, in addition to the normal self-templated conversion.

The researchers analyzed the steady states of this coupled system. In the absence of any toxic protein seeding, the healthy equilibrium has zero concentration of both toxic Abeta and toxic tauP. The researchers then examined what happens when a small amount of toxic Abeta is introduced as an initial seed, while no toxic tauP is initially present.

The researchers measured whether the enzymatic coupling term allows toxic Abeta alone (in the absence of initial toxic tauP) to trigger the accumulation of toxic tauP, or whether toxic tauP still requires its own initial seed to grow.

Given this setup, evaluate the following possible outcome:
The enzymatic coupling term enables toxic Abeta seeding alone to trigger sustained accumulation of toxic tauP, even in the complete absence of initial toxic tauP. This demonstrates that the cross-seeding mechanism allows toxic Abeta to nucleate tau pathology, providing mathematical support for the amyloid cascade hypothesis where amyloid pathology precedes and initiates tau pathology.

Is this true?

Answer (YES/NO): YES